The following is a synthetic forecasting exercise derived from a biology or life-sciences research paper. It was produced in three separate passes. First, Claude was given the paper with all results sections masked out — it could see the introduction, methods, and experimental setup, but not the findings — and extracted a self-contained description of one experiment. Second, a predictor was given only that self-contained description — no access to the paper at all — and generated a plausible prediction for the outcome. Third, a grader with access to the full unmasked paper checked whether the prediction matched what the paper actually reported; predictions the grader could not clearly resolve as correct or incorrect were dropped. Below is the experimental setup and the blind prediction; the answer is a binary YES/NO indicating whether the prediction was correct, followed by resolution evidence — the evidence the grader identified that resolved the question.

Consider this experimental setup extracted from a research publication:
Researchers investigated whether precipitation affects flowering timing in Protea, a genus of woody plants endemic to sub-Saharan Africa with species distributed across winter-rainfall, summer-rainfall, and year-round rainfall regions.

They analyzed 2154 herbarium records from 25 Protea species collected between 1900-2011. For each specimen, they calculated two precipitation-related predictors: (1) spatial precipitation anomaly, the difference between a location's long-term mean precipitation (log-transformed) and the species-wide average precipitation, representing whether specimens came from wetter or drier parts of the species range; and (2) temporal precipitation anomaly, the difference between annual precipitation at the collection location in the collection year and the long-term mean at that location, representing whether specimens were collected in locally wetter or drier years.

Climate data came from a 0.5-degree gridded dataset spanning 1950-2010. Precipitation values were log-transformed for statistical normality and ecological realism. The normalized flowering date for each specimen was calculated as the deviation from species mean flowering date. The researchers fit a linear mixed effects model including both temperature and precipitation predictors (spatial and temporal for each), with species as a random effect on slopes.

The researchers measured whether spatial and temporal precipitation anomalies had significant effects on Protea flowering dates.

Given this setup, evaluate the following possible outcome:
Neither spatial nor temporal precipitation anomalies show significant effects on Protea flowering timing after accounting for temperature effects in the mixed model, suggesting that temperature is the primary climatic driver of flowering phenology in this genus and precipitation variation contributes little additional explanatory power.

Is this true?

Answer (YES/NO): YES